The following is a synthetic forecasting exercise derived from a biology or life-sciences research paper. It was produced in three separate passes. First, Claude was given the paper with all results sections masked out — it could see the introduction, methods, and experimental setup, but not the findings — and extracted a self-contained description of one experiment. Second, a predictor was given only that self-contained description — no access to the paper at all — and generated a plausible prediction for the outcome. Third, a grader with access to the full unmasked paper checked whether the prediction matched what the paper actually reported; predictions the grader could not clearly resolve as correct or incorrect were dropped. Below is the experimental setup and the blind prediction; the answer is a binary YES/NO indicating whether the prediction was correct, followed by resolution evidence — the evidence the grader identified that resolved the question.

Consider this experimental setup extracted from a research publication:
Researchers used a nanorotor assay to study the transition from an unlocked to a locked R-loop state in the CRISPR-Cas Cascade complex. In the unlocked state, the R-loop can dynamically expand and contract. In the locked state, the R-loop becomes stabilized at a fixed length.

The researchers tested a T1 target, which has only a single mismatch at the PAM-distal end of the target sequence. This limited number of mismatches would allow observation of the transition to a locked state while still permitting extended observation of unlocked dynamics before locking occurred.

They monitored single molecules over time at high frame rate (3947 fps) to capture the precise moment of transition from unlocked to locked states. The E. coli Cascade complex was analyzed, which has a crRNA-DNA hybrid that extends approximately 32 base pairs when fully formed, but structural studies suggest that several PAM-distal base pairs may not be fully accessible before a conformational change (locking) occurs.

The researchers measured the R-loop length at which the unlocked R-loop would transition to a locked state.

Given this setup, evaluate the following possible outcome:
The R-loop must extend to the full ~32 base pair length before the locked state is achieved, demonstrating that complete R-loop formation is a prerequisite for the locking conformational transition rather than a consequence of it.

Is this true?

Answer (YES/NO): YES